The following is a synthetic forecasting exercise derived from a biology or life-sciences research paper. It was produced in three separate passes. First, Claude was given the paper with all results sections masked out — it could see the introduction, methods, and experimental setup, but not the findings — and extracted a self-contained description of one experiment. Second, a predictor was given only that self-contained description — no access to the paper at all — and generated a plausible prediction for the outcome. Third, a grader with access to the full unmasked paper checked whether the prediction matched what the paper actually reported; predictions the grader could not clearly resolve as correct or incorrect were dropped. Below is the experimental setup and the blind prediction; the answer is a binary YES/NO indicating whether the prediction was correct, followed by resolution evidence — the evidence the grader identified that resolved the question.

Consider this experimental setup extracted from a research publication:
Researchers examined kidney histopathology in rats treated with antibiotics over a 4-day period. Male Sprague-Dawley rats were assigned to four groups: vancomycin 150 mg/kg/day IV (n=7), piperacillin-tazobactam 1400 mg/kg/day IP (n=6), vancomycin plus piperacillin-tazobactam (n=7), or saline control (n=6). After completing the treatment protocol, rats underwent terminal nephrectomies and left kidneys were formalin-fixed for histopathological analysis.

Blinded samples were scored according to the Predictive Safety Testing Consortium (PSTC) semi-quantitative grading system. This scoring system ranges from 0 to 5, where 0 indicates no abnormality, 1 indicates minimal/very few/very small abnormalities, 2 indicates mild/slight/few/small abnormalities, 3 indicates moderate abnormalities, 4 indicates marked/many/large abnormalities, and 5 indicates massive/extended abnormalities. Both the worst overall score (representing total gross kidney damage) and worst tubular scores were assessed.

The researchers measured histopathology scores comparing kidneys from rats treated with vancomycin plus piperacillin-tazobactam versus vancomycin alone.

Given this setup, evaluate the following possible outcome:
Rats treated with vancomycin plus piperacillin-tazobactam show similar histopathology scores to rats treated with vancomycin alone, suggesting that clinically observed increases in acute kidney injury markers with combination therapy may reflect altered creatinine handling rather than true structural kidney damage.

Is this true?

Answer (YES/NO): NO